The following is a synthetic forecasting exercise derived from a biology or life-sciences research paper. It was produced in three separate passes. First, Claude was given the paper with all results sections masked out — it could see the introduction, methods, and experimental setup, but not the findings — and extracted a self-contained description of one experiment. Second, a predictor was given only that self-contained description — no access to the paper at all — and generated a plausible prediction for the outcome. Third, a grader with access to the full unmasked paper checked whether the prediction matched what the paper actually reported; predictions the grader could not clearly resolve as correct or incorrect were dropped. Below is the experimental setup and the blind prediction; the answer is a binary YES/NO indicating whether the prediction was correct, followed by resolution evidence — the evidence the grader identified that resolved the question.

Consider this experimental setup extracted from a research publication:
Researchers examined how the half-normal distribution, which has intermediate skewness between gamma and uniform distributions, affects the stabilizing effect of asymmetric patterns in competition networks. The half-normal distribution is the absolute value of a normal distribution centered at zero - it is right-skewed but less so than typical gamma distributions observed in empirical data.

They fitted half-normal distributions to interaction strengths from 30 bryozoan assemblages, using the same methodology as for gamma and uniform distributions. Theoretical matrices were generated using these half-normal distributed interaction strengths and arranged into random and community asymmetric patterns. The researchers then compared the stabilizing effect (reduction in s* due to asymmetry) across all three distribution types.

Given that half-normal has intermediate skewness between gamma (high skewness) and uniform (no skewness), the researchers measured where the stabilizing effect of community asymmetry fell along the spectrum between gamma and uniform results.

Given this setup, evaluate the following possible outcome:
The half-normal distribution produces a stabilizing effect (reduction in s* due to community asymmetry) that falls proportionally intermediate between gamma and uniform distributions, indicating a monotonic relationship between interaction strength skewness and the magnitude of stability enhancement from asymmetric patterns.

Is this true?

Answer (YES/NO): NO